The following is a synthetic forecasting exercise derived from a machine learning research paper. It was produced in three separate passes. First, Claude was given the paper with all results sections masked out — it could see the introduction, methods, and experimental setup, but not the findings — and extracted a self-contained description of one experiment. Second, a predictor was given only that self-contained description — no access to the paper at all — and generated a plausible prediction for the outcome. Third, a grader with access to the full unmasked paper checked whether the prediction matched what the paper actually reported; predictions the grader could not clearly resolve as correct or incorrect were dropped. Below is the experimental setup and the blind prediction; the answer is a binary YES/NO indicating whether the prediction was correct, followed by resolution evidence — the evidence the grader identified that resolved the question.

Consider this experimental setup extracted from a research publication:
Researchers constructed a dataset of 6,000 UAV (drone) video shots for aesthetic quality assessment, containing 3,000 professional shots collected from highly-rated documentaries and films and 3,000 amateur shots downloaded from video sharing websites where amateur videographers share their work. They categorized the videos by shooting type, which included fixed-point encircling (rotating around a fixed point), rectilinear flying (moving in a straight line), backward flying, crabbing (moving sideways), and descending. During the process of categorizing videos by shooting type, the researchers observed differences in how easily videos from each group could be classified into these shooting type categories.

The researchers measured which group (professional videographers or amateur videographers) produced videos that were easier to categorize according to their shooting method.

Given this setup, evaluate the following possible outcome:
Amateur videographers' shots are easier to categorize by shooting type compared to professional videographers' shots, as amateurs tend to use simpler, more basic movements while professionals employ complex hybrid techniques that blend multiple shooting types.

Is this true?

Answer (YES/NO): NO